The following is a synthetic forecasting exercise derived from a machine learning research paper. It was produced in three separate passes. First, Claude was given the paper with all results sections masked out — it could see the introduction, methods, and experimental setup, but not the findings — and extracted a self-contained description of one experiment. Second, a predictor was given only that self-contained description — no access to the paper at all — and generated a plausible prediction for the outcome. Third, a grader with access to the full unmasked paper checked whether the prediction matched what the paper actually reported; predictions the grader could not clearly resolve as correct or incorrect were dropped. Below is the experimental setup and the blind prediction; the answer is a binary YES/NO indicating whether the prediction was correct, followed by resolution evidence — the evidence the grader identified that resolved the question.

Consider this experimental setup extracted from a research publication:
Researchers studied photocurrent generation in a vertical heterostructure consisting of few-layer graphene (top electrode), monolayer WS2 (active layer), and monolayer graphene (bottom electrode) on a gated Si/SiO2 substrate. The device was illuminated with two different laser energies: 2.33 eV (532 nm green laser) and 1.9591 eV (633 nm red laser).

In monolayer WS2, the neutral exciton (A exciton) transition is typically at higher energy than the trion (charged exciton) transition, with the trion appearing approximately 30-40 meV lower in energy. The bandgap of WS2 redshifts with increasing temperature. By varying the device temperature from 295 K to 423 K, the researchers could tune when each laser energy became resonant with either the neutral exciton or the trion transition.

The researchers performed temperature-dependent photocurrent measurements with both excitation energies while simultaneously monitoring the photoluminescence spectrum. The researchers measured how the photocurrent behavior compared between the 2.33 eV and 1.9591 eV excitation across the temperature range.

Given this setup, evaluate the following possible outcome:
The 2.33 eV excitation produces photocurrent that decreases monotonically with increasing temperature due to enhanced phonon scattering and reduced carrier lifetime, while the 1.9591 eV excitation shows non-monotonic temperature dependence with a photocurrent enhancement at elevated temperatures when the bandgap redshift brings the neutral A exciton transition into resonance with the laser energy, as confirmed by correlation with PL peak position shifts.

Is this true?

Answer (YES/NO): NO